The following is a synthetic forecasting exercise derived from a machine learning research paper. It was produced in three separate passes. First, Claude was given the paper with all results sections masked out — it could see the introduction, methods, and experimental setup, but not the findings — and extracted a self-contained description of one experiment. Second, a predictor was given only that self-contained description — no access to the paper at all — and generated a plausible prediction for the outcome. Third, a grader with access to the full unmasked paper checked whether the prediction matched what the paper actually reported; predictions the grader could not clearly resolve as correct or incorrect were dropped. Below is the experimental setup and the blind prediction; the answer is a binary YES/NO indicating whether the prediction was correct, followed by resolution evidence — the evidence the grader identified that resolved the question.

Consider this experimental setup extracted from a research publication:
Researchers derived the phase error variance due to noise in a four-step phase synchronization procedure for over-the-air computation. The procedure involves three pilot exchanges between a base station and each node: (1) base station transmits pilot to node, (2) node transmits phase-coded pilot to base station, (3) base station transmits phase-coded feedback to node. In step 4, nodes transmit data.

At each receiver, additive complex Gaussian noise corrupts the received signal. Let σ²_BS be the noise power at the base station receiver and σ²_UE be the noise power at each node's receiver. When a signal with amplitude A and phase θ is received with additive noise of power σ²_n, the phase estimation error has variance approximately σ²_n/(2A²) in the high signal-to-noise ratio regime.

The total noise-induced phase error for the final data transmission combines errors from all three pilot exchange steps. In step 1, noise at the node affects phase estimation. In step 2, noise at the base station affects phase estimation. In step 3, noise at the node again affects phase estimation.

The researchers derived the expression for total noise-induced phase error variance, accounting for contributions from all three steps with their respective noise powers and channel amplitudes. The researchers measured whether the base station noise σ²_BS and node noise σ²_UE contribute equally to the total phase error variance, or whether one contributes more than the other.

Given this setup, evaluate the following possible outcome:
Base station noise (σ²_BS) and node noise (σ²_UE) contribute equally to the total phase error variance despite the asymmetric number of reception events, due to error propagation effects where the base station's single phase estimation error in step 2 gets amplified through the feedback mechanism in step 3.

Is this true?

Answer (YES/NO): NO